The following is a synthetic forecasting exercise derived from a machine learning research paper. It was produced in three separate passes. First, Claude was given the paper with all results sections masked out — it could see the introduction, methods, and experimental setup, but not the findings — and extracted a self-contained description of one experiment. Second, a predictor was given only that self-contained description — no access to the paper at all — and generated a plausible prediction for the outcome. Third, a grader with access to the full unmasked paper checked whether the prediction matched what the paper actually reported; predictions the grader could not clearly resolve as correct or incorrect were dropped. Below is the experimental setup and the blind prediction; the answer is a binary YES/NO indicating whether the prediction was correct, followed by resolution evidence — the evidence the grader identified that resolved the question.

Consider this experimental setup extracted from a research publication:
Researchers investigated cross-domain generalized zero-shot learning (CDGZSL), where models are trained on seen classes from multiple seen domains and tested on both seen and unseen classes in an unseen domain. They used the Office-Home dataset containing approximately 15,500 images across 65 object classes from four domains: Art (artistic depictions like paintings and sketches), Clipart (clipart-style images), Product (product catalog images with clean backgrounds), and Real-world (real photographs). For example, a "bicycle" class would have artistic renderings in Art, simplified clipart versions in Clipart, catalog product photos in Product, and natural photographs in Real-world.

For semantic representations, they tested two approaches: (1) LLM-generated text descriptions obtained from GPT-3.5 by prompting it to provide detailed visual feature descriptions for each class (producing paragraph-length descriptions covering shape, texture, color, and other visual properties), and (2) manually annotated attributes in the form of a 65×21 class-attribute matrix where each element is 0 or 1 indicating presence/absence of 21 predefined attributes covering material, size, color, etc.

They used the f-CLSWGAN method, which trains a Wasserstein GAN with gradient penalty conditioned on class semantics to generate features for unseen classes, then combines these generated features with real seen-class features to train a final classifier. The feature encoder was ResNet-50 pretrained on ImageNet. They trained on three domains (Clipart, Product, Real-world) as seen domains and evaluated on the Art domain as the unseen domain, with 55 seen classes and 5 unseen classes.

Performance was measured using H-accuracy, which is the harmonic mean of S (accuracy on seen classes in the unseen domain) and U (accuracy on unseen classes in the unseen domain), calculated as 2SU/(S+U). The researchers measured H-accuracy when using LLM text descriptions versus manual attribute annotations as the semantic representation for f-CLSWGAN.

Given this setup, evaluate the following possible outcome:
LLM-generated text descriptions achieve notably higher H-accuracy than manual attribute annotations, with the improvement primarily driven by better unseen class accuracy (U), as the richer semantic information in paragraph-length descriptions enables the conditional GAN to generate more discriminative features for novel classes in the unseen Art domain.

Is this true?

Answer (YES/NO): YES